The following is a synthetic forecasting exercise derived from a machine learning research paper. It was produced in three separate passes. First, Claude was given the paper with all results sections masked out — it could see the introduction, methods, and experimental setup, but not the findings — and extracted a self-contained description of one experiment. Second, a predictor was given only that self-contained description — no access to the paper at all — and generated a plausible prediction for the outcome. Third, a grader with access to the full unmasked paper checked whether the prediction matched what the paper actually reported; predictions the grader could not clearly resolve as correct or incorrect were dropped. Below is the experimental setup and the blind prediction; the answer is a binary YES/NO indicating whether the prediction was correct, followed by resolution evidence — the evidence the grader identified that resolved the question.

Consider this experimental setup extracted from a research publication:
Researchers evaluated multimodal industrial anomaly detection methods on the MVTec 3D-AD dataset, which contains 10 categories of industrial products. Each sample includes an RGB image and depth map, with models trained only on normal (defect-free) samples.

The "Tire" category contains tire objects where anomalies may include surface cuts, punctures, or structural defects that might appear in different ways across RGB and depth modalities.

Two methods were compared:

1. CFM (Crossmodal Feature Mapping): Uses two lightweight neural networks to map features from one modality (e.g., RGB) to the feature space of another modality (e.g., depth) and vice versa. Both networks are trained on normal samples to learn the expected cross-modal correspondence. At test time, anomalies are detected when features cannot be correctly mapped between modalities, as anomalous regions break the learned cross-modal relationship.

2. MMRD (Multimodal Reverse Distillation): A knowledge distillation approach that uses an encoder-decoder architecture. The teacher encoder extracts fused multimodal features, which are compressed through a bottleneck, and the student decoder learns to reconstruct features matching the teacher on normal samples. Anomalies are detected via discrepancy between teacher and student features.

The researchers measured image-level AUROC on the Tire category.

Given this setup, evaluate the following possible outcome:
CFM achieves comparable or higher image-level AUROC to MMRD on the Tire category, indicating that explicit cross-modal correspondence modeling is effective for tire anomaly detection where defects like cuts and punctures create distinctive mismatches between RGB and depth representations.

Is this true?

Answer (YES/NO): YES